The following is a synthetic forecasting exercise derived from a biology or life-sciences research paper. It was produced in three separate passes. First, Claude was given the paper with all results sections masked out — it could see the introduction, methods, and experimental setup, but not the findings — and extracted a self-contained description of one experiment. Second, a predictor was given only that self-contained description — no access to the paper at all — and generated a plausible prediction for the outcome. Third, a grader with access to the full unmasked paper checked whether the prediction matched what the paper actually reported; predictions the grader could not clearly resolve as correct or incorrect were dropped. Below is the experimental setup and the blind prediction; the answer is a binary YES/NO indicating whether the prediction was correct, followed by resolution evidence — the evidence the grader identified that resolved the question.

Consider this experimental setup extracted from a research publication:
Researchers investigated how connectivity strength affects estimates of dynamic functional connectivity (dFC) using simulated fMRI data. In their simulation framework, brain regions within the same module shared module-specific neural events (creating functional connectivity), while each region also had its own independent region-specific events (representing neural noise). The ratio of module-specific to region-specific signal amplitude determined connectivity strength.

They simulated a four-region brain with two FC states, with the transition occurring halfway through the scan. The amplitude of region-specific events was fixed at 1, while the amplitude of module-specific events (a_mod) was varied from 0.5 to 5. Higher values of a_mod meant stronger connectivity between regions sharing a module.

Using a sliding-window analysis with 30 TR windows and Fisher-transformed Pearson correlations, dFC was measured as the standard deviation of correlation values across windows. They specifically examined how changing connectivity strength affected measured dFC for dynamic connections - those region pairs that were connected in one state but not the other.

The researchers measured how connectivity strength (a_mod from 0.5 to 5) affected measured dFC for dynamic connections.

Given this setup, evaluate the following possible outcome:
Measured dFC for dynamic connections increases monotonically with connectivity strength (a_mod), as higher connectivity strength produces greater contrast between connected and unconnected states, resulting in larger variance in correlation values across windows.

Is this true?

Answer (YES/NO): YES